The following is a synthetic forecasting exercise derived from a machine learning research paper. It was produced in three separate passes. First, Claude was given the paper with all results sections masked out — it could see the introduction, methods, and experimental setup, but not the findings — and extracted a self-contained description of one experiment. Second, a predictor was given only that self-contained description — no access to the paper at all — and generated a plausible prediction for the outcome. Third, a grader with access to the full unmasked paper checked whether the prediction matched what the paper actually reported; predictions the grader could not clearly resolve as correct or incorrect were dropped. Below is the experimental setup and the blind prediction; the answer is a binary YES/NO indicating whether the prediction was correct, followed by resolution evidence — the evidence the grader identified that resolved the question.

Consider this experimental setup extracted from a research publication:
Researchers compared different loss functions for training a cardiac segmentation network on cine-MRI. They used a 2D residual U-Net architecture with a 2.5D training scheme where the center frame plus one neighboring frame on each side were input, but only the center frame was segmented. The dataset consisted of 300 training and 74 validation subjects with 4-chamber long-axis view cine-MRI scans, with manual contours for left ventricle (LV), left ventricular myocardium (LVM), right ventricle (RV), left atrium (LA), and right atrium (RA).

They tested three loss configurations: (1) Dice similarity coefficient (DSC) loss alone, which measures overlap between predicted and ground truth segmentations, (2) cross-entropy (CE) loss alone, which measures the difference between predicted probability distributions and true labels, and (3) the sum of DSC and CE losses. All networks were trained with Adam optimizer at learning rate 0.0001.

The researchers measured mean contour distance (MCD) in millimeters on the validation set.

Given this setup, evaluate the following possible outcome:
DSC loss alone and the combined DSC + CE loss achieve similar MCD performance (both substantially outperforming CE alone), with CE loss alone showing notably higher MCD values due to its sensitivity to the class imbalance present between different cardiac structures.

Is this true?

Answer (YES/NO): NO